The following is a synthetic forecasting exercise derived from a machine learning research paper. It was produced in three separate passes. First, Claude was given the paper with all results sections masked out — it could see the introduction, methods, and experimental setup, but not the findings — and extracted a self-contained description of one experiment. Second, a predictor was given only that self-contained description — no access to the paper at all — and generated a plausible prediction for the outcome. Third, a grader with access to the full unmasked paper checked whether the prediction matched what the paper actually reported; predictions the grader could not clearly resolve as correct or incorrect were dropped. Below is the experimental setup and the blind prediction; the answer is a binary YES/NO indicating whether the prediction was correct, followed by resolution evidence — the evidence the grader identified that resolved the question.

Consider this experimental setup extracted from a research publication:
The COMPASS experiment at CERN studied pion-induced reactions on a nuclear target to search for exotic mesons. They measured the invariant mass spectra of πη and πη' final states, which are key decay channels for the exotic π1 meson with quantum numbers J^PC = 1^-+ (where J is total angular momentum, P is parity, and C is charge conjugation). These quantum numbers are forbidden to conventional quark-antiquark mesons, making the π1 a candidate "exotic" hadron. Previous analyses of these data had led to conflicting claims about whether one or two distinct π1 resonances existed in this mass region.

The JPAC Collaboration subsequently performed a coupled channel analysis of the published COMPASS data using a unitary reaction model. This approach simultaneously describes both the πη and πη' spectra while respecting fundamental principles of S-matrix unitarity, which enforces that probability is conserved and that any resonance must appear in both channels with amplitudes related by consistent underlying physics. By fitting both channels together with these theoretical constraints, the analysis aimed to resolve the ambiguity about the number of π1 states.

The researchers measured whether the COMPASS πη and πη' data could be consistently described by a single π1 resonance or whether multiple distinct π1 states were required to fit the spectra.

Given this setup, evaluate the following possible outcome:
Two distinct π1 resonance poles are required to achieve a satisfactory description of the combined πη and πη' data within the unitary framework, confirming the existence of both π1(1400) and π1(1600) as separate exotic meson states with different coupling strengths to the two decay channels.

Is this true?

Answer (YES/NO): NO